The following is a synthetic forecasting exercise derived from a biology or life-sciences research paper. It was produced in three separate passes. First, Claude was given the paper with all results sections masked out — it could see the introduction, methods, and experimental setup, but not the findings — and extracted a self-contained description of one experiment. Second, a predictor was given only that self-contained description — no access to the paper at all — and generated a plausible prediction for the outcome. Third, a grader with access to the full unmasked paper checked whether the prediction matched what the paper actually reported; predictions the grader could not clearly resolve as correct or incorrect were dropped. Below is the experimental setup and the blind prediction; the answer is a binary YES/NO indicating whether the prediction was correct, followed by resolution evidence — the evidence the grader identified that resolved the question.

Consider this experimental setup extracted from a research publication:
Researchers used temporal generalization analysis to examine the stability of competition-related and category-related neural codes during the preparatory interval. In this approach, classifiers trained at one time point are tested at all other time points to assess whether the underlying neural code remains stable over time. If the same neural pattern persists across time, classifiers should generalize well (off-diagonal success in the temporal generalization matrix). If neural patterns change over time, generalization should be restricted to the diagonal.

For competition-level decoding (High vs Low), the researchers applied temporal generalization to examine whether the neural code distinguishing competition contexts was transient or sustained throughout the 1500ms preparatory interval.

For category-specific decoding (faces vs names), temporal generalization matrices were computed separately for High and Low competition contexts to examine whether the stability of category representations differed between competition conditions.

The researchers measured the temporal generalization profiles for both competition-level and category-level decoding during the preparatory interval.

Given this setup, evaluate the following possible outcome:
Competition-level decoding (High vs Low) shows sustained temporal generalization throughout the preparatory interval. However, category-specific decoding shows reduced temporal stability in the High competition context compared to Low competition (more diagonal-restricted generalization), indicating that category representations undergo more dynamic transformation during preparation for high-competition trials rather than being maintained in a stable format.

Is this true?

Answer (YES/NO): NO